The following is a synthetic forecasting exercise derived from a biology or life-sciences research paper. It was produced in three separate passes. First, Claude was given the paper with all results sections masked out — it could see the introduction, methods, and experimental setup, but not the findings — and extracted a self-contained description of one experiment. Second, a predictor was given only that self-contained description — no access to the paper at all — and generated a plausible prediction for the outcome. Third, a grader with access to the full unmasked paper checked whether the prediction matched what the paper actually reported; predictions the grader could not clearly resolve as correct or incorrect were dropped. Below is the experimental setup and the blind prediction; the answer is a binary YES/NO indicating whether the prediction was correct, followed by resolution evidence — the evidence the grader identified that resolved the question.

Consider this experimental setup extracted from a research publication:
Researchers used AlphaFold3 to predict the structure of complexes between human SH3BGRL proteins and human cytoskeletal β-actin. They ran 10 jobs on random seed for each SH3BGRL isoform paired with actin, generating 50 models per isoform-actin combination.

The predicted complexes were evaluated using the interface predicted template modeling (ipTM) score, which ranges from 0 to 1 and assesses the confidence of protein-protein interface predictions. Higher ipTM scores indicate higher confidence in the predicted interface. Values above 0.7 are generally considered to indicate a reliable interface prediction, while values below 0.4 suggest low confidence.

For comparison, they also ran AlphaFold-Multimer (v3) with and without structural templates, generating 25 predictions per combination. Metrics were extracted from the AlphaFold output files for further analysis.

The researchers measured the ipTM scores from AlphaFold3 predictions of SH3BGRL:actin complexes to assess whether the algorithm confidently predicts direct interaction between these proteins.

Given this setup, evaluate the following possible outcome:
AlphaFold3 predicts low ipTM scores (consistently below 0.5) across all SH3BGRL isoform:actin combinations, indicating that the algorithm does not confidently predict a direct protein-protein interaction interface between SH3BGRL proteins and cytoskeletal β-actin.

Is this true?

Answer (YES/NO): YES